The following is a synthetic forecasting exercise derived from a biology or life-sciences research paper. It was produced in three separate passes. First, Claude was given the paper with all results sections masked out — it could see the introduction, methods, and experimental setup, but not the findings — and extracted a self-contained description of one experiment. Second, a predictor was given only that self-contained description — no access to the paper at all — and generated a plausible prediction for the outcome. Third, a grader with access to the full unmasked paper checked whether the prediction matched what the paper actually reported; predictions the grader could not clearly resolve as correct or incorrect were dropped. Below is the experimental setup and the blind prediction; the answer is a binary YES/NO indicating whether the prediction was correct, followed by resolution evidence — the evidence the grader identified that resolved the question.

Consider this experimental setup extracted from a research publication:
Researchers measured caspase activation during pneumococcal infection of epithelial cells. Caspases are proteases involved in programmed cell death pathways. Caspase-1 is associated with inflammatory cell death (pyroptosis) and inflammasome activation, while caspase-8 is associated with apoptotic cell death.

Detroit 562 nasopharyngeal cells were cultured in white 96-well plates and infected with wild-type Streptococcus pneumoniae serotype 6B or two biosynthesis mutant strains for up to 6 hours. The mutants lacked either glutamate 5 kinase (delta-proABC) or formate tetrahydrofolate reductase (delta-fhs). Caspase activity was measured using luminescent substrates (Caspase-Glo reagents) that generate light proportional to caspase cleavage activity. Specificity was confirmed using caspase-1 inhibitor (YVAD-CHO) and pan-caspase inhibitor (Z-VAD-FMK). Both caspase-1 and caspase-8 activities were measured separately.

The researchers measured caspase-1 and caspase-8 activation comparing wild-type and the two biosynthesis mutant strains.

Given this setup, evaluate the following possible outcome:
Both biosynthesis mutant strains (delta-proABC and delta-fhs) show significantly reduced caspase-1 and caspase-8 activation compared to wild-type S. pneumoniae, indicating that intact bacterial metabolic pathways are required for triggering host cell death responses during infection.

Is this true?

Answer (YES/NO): NO